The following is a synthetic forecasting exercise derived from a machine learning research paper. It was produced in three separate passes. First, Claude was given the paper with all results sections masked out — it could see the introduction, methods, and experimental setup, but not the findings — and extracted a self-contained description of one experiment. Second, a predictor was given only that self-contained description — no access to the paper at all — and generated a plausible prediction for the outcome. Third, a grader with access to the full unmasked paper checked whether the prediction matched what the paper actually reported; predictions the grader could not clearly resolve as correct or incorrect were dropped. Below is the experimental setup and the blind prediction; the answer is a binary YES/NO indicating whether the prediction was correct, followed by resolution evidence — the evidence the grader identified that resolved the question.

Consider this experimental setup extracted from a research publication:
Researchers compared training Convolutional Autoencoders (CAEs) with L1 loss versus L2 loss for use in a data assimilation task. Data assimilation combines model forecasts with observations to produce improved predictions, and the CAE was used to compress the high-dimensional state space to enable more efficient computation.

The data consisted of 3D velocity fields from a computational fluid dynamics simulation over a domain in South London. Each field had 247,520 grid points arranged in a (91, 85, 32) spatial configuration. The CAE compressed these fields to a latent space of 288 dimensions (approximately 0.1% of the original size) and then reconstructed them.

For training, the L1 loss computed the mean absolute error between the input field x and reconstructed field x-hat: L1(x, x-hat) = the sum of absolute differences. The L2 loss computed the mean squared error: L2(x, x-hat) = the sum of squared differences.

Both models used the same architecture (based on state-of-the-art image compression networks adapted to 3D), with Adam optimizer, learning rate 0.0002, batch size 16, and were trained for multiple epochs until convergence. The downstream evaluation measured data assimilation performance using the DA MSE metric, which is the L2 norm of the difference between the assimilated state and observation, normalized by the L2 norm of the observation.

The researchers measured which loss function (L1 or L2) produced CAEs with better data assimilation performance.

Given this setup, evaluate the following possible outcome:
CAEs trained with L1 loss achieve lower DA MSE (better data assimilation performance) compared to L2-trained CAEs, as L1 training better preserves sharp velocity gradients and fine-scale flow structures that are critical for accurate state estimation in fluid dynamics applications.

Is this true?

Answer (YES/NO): NO